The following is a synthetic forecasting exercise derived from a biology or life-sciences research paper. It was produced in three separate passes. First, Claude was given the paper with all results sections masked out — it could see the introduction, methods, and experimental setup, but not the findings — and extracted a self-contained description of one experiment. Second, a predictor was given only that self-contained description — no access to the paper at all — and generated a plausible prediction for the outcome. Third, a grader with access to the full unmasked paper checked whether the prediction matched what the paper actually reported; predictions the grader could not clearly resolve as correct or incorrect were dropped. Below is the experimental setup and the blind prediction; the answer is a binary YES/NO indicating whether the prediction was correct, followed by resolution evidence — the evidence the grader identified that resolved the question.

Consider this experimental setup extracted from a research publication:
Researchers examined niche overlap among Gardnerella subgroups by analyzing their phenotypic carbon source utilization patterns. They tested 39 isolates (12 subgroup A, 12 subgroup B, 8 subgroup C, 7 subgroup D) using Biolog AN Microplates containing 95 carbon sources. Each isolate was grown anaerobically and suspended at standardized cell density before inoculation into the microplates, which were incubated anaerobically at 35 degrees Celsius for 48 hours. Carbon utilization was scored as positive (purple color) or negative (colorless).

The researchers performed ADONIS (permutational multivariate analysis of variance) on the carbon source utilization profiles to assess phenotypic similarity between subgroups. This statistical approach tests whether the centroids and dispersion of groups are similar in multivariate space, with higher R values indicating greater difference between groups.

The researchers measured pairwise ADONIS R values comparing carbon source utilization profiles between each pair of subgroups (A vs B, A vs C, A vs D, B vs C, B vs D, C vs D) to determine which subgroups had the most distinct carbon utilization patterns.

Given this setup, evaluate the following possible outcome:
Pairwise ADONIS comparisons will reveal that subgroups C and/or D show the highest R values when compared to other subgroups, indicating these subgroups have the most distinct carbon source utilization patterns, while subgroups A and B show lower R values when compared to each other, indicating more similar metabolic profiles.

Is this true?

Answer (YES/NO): NO